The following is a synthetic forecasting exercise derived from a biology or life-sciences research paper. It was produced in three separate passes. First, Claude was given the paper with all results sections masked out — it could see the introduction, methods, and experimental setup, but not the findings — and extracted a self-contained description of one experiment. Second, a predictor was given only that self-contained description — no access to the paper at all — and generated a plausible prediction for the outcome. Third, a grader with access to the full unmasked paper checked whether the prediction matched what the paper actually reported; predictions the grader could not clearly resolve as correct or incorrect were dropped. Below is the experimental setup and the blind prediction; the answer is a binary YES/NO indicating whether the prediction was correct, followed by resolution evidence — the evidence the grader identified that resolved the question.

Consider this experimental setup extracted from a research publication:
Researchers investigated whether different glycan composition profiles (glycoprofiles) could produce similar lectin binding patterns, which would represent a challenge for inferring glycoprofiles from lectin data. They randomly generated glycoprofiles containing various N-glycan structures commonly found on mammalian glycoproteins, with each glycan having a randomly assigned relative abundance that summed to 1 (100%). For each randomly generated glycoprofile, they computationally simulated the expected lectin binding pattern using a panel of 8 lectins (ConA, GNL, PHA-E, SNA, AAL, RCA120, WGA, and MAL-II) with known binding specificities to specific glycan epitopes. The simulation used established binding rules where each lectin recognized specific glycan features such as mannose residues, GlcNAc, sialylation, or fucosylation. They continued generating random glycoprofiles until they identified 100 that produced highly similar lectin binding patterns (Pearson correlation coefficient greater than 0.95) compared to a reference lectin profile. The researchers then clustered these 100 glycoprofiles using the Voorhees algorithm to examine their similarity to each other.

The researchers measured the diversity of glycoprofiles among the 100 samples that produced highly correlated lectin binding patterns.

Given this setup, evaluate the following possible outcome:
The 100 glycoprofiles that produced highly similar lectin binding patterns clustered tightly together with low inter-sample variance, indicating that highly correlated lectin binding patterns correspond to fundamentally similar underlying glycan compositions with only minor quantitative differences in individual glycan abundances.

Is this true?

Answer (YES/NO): NO